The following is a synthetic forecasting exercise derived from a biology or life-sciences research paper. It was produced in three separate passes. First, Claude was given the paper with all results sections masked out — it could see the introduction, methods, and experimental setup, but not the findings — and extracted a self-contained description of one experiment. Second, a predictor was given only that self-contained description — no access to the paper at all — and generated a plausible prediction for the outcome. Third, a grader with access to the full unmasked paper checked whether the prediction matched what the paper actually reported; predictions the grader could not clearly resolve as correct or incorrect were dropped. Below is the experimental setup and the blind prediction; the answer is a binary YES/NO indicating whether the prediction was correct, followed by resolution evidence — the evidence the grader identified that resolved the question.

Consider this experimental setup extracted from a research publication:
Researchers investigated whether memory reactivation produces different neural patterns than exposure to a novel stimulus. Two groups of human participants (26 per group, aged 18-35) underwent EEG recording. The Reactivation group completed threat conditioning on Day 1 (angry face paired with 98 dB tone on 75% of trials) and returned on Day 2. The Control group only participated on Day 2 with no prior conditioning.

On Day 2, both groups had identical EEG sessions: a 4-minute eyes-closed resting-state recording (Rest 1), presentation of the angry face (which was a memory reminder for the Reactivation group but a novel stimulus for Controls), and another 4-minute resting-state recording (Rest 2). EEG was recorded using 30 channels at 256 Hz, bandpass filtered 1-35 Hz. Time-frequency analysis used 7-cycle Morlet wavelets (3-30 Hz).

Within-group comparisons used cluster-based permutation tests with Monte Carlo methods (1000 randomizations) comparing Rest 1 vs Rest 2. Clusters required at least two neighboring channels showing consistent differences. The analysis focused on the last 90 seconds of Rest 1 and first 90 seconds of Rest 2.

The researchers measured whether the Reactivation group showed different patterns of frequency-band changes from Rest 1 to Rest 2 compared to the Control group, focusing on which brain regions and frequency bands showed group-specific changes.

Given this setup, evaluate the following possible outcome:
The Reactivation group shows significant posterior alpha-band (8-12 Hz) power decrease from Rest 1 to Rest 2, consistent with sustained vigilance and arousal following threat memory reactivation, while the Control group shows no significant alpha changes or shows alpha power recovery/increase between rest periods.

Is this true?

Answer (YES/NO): NO